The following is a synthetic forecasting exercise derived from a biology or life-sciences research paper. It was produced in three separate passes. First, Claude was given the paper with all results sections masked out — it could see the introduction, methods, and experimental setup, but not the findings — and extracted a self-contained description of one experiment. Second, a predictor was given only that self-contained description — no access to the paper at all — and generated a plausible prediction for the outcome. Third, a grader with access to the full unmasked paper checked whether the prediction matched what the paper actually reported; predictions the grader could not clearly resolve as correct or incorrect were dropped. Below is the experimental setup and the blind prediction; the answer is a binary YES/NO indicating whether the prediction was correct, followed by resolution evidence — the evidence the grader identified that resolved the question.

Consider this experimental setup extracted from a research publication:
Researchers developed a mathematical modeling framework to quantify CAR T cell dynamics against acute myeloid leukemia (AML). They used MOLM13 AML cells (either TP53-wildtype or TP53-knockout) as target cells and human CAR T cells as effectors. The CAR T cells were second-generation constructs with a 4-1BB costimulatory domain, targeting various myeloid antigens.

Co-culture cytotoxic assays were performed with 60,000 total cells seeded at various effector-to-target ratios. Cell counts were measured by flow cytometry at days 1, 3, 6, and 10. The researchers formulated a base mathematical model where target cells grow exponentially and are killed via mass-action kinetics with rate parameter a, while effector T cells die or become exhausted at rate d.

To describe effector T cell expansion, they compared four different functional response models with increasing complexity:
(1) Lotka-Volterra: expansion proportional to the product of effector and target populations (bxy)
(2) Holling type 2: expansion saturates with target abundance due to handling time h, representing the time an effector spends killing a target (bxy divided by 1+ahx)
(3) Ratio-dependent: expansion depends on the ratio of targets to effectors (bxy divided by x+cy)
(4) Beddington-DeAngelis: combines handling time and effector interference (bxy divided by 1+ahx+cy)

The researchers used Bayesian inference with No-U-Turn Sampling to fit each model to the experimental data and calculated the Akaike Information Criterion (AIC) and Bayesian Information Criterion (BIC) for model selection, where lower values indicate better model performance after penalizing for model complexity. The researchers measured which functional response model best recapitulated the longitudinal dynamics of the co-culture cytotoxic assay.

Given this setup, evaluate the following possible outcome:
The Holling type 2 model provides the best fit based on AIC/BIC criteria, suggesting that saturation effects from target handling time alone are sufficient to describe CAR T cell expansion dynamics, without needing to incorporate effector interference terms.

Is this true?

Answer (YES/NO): NO